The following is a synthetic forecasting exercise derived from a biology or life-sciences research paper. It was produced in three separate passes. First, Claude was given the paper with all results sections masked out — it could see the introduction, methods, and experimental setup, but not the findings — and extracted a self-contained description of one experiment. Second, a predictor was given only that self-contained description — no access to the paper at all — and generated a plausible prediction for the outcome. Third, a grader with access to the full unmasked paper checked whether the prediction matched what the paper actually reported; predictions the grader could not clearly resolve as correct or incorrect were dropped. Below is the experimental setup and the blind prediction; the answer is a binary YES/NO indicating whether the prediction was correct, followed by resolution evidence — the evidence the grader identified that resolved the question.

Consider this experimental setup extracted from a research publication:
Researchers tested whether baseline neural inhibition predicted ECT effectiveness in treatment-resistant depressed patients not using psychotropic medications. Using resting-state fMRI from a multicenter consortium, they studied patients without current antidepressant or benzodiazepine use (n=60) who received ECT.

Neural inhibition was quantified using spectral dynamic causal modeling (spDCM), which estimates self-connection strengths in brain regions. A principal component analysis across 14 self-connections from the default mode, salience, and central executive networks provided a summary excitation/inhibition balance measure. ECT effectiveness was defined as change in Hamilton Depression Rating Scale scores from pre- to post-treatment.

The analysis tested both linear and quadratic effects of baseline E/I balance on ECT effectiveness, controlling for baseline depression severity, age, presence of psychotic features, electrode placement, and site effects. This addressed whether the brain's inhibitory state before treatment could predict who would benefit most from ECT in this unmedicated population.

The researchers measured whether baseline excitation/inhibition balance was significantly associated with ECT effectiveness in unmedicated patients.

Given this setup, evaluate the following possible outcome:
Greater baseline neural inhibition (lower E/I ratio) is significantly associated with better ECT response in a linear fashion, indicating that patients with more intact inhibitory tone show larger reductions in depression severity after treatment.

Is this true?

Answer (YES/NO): NO